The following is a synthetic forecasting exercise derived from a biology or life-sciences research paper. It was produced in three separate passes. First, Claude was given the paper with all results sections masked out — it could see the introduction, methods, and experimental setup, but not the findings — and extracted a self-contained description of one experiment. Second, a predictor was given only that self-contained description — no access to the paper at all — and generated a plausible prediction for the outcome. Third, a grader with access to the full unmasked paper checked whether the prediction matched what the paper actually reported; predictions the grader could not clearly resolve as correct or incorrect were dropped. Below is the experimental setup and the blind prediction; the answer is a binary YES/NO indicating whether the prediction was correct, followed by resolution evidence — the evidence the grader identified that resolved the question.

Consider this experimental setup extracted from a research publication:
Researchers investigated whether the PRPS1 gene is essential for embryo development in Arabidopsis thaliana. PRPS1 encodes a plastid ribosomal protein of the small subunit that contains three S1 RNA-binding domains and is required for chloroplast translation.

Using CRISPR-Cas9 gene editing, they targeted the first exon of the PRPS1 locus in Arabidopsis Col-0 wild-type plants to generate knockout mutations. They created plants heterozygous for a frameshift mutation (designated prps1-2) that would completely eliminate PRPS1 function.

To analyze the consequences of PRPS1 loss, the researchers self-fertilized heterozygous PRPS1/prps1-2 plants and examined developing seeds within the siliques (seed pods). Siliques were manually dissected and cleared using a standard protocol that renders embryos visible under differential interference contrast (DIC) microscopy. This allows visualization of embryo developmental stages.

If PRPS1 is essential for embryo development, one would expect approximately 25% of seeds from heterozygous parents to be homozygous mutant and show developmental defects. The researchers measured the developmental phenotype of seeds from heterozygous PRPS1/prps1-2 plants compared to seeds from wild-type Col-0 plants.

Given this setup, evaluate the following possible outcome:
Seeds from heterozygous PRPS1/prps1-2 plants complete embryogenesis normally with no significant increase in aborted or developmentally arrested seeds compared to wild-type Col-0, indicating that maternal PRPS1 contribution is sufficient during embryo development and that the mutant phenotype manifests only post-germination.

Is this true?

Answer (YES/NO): NO